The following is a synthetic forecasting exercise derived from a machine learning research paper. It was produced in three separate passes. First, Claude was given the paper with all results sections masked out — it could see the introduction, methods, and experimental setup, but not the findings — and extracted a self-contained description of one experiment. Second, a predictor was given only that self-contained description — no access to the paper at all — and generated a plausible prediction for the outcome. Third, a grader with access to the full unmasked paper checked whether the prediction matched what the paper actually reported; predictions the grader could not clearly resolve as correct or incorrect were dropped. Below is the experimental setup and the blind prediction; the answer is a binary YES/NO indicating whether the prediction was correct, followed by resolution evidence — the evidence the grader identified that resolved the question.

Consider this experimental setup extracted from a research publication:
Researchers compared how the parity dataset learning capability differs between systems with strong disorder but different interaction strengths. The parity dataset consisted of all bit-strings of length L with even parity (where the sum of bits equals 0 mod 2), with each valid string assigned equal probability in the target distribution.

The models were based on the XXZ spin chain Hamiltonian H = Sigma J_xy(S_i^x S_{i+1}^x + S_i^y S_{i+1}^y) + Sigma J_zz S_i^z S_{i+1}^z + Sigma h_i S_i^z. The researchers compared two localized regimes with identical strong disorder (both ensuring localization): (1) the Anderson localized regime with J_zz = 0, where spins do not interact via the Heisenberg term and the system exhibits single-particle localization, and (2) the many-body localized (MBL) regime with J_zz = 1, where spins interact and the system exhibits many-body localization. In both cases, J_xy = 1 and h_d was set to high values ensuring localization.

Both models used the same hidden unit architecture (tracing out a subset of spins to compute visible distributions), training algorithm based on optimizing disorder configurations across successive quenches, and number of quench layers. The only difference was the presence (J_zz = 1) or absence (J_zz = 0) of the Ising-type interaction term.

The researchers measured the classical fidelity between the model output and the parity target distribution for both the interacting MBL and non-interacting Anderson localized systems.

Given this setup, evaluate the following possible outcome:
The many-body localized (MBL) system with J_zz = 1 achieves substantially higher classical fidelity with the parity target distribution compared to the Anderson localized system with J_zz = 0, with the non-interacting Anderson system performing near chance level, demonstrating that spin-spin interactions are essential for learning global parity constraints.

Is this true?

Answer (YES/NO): NO